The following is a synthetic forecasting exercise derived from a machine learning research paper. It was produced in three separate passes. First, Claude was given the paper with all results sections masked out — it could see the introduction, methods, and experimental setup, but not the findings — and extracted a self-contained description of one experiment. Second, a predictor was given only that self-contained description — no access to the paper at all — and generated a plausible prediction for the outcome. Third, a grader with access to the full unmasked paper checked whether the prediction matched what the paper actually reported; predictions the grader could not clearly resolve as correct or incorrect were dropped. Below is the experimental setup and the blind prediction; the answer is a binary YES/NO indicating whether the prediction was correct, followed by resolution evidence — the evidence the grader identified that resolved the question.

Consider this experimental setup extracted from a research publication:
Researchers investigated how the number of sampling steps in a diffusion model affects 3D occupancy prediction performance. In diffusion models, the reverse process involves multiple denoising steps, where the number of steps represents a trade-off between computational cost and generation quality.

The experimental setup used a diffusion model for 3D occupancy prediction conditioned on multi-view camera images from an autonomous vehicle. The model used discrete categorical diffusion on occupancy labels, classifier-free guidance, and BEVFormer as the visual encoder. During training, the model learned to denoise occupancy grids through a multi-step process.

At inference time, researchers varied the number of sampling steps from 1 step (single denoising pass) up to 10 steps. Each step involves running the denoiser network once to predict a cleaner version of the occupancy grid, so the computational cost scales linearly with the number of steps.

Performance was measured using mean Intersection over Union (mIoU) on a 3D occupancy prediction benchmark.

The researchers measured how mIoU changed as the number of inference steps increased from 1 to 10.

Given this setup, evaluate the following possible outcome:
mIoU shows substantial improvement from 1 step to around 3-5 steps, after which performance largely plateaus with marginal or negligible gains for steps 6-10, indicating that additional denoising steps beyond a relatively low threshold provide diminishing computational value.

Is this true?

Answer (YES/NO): NO